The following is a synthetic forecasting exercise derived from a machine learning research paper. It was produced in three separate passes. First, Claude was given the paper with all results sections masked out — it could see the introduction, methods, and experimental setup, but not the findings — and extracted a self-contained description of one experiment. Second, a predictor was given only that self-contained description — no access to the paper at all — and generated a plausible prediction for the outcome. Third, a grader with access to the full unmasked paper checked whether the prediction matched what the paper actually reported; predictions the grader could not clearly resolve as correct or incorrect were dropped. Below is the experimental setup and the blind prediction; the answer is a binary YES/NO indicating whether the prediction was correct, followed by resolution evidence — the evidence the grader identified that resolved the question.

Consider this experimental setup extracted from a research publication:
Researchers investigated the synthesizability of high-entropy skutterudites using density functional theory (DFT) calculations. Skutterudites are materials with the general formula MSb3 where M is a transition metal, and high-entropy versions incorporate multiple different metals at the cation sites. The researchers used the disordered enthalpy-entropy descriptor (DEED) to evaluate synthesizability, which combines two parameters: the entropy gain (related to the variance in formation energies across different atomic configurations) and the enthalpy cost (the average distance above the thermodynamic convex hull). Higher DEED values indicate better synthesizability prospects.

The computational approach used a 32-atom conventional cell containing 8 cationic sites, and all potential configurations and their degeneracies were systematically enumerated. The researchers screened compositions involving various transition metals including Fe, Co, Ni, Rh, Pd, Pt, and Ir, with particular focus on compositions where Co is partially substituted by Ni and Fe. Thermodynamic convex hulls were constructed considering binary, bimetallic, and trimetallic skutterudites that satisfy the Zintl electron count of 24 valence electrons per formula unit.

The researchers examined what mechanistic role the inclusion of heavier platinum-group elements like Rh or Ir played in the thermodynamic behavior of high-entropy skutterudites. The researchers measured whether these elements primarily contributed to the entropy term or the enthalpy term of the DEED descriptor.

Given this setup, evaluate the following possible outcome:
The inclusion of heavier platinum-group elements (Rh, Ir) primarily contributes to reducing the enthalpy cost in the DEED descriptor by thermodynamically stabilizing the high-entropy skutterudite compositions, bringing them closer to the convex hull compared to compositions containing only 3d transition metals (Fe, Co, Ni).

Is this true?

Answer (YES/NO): NO